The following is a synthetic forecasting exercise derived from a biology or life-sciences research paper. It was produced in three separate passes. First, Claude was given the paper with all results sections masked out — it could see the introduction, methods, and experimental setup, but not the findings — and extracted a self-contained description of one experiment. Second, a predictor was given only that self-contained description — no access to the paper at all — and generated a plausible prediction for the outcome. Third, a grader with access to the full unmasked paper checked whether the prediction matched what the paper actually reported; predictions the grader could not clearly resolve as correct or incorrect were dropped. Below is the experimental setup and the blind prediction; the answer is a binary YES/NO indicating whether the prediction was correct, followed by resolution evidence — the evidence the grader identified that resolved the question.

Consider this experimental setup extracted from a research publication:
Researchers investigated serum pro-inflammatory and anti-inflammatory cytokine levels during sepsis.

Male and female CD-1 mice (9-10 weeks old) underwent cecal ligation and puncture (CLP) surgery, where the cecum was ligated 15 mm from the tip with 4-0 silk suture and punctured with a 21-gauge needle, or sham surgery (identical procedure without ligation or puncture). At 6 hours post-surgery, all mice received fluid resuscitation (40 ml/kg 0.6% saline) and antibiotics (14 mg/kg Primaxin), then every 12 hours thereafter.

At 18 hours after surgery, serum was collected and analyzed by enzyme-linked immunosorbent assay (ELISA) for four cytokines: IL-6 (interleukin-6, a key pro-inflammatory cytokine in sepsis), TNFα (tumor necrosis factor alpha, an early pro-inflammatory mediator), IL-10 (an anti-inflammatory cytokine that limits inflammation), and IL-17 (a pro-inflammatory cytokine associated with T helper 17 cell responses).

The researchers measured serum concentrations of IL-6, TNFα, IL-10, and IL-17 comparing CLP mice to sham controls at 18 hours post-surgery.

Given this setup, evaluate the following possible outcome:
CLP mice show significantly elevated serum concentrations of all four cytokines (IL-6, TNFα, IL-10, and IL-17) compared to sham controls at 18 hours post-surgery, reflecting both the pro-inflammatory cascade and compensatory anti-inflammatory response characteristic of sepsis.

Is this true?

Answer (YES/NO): YES